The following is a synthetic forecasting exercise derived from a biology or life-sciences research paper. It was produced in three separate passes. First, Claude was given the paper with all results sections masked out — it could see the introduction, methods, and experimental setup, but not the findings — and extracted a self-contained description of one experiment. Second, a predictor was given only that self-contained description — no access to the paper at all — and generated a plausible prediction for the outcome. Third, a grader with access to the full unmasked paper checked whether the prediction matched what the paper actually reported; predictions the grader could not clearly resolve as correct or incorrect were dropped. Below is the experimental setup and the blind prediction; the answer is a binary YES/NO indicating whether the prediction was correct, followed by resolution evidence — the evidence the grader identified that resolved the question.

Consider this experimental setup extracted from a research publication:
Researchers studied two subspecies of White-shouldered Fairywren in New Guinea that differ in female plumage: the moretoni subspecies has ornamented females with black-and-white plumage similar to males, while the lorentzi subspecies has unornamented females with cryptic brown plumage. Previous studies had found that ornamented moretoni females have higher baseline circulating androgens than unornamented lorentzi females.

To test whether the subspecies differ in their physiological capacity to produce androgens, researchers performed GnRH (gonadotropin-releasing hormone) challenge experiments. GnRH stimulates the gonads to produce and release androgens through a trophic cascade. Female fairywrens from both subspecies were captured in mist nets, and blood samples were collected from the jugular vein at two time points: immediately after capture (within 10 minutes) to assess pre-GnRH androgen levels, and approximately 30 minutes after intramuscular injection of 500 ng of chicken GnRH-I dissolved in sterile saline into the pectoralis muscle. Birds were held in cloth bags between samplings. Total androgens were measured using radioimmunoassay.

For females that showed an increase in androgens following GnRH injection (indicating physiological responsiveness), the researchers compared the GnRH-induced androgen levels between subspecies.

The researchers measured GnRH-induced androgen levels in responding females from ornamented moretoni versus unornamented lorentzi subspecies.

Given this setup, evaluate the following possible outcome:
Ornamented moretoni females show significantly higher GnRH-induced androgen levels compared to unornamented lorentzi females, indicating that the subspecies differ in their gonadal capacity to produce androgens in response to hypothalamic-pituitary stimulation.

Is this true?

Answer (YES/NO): NO